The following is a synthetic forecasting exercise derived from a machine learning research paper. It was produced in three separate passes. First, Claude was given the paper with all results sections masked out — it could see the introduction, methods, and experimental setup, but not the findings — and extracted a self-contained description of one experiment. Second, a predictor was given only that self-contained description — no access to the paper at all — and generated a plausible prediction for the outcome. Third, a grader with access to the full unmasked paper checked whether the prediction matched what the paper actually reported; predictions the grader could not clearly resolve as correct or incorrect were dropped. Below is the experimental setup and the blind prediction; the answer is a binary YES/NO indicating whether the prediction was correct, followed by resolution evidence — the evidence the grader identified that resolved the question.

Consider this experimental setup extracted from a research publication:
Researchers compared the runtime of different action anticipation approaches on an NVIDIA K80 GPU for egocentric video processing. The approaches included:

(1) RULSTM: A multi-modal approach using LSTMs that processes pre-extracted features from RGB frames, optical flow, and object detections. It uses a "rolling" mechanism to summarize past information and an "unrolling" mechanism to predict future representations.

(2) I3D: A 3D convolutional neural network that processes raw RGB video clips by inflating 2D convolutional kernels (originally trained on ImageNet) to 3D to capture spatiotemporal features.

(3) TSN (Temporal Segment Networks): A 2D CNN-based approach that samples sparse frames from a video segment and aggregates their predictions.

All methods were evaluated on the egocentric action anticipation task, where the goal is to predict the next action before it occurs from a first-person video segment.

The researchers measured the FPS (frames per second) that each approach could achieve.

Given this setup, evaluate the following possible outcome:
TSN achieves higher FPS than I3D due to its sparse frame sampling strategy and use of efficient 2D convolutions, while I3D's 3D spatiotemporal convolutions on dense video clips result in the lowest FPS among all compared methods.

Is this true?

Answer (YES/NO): NO